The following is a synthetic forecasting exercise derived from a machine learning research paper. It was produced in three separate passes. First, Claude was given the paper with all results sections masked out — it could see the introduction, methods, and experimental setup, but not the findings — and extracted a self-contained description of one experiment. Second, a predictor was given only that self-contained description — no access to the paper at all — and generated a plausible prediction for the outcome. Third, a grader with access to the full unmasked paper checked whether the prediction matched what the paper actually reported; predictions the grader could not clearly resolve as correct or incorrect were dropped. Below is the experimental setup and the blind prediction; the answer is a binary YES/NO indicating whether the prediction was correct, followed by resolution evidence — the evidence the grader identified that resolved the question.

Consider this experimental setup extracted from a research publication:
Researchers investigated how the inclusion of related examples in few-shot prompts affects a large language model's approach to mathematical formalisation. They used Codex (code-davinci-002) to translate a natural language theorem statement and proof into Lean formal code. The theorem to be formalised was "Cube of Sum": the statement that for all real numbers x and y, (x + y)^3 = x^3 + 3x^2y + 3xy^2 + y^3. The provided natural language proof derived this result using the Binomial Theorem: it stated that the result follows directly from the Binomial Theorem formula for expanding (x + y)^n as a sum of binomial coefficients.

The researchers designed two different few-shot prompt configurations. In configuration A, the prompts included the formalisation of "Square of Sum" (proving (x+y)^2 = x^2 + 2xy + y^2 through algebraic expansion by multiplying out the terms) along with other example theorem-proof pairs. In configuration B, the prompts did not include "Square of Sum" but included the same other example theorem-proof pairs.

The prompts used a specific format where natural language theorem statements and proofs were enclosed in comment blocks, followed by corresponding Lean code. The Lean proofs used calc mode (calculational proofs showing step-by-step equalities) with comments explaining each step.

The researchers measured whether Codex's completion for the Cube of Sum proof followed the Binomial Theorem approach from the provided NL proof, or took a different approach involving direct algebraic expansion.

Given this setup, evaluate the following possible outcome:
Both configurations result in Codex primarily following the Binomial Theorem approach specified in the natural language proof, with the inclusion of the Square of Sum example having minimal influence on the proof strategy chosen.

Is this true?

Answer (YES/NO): NO